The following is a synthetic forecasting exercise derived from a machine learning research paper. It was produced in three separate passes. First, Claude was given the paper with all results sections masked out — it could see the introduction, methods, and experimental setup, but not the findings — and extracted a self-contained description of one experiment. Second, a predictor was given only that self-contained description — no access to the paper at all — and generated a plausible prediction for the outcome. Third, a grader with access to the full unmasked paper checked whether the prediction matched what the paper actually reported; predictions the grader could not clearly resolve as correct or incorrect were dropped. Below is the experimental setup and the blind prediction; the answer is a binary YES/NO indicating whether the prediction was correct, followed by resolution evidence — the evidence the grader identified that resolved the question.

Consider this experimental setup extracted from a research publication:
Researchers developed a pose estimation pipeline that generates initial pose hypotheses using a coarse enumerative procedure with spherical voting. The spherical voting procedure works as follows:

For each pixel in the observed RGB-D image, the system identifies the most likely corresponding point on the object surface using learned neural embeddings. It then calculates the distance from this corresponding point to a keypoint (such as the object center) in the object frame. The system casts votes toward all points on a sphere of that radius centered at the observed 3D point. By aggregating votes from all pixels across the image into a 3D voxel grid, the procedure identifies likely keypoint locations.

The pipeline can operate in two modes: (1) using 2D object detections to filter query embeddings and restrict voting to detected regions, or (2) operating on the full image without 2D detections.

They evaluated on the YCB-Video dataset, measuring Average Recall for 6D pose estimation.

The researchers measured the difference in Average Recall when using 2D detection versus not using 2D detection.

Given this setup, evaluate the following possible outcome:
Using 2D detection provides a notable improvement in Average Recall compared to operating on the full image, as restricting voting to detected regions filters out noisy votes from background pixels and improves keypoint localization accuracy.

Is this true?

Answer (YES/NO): YES